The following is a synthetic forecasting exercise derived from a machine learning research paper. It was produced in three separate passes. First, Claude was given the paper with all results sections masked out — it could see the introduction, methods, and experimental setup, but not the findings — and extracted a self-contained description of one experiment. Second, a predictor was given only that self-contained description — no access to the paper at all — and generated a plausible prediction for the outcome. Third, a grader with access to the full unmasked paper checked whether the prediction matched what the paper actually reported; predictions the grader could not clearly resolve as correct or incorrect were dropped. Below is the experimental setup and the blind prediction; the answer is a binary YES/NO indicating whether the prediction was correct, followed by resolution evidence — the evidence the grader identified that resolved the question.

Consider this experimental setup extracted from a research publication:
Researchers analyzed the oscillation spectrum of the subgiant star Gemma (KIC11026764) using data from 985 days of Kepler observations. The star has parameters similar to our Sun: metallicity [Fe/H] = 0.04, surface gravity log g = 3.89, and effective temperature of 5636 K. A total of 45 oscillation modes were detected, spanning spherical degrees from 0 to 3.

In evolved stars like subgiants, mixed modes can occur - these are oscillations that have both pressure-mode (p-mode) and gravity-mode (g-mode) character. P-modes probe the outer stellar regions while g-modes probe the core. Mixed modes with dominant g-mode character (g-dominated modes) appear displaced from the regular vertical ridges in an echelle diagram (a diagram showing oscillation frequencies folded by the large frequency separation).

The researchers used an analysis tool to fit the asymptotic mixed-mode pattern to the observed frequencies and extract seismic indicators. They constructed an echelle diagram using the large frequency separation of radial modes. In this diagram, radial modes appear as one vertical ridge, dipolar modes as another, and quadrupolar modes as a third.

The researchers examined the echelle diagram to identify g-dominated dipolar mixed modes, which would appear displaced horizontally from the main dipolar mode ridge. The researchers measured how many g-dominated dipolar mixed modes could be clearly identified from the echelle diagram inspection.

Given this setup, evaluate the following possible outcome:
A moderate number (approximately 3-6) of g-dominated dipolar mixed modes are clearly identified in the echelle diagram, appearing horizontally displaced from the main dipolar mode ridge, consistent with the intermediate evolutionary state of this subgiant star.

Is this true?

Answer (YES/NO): NO